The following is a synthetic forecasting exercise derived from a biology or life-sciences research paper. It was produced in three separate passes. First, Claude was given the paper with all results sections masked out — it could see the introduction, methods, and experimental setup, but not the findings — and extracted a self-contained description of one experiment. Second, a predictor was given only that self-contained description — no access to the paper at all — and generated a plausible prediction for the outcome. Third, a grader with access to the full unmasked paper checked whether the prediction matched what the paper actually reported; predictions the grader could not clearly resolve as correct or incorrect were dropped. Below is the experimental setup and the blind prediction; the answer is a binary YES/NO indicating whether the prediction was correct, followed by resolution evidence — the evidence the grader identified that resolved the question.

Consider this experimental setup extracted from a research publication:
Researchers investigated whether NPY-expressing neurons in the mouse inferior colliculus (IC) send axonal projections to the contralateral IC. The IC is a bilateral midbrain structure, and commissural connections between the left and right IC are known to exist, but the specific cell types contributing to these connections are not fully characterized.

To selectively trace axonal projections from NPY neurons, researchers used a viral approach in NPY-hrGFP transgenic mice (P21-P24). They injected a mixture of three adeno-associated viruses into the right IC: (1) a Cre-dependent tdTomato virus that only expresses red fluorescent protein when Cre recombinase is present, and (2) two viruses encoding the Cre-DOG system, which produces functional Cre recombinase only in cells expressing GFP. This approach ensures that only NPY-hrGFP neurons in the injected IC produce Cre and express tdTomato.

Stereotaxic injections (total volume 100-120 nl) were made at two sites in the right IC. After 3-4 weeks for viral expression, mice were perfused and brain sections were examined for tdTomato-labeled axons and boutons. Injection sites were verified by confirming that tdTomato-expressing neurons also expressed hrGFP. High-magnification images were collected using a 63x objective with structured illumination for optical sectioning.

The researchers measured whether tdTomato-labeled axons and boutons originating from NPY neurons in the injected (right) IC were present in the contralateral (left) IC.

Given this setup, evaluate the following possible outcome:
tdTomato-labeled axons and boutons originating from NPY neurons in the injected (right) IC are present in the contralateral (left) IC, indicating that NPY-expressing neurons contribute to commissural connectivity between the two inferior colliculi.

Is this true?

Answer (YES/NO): YES